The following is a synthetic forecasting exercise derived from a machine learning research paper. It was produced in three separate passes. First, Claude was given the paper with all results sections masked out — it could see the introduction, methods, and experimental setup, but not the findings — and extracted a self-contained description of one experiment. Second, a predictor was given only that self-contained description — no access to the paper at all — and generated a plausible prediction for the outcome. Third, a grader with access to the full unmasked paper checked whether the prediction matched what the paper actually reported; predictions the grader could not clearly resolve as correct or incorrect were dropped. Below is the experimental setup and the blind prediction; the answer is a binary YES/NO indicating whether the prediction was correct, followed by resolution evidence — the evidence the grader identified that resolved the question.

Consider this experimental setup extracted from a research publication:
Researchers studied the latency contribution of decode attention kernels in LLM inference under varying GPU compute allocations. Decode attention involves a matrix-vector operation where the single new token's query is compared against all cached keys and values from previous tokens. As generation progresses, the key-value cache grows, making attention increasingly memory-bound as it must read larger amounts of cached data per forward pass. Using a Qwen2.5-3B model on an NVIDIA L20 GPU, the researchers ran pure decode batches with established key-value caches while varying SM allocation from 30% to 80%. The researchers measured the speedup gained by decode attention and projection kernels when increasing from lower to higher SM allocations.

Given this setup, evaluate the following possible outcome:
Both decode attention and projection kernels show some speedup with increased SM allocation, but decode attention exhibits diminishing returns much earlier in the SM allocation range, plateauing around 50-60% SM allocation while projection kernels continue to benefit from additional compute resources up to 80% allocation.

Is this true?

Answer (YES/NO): NO